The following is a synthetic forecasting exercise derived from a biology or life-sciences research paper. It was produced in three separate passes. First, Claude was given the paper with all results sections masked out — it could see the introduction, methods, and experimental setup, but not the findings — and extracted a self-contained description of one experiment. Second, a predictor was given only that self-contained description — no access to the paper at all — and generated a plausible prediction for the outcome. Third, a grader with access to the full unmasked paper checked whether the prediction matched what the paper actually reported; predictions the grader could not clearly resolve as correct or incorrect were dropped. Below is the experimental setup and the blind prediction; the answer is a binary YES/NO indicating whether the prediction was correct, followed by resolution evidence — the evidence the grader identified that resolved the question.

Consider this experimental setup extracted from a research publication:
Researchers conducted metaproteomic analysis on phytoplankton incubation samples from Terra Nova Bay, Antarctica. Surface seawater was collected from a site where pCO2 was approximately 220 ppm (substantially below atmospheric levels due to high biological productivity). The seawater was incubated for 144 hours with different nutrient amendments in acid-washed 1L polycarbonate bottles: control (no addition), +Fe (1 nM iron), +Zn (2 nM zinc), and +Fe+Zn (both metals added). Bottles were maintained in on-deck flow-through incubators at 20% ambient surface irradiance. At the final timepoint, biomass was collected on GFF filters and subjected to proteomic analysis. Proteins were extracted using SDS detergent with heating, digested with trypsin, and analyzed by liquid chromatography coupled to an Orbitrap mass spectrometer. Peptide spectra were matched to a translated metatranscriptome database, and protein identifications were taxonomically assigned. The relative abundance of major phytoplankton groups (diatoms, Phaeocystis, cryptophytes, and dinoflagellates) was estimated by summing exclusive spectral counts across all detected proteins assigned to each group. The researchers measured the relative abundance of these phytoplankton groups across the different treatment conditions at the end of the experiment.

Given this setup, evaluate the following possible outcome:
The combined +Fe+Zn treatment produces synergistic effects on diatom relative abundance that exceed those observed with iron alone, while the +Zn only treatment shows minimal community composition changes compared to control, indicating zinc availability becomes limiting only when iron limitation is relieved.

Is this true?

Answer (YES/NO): NO